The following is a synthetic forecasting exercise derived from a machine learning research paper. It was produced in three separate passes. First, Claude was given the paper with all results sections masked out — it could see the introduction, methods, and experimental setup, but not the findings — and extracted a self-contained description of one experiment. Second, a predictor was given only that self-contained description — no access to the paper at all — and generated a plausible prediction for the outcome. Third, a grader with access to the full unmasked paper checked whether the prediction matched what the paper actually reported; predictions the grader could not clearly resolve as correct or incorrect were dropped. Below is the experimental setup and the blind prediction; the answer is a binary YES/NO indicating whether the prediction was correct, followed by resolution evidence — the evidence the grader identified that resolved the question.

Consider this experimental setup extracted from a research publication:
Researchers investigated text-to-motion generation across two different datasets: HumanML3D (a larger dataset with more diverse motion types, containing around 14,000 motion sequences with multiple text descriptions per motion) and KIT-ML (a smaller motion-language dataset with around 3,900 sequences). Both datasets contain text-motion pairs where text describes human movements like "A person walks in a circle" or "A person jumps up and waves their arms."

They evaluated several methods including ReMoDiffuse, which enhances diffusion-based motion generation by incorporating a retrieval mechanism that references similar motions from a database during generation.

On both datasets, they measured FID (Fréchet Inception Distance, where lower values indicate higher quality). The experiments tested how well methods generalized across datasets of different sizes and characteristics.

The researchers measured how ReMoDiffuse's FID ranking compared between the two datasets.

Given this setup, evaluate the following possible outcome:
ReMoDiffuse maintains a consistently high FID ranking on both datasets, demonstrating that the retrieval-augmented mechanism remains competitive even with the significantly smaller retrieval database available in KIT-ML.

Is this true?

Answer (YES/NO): YES